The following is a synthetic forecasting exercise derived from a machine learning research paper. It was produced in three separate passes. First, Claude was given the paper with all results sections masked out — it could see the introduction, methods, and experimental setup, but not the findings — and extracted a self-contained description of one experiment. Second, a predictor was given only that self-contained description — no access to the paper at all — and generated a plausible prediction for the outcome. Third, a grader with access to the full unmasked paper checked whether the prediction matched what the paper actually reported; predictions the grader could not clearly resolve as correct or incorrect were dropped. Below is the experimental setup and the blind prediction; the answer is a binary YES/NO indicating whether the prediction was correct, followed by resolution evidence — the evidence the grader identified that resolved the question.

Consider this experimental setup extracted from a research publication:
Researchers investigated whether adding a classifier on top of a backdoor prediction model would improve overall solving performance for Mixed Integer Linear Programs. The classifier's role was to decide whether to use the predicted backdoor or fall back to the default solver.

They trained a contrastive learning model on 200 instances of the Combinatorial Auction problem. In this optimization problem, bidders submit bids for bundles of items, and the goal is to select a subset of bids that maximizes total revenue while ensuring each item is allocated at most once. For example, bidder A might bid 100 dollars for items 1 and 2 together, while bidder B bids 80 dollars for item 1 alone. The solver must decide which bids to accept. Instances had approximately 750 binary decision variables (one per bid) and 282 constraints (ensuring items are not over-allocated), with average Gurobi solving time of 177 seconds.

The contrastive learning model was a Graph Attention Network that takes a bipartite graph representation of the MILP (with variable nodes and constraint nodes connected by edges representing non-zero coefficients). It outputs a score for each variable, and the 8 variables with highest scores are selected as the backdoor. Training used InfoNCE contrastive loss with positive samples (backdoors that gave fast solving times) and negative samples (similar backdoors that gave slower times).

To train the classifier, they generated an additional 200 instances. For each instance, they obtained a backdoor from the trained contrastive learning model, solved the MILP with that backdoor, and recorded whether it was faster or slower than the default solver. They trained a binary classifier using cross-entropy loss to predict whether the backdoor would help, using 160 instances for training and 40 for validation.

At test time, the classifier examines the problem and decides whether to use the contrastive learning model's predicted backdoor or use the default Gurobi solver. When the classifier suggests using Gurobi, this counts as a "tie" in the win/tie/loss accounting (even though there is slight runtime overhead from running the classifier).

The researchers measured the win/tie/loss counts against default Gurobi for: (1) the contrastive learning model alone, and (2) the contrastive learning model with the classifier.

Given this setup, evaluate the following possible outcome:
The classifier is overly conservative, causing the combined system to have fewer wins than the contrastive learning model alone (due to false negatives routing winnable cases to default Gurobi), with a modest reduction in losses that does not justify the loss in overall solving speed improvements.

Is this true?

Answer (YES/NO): YES